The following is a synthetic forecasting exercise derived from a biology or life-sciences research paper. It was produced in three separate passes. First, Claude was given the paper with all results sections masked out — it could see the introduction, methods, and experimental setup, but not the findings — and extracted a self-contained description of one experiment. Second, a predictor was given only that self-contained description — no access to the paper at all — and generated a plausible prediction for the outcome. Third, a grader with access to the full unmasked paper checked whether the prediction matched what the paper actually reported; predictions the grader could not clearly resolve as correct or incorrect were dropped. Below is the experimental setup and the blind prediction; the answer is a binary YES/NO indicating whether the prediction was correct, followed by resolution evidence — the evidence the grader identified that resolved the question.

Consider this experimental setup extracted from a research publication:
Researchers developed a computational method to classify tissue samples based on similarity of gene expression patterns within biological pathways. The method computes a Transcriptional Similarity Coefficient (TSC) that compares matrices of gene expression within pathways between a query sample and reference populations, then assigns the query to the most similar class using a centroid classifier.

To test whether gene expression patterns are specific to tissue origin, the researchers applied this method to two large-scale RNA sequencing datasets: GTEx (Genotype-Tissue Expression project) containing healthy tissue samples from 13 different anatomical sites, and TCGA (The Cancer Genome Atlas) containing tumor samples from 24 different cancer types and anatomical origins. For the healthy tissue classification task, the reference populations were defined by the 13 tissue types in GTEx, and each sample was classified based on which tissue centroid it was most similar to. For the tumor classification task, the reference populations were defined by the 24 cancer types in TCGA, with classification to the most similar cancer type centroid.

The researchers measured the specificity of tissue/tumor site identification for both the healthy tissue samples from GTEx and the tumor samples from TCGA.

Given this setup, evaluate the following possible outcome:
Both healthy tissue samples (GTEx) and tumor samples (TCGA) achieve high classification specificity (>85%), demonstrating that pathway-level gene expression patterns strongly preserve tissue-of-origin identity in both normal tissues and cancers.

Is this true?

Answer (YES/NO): YES